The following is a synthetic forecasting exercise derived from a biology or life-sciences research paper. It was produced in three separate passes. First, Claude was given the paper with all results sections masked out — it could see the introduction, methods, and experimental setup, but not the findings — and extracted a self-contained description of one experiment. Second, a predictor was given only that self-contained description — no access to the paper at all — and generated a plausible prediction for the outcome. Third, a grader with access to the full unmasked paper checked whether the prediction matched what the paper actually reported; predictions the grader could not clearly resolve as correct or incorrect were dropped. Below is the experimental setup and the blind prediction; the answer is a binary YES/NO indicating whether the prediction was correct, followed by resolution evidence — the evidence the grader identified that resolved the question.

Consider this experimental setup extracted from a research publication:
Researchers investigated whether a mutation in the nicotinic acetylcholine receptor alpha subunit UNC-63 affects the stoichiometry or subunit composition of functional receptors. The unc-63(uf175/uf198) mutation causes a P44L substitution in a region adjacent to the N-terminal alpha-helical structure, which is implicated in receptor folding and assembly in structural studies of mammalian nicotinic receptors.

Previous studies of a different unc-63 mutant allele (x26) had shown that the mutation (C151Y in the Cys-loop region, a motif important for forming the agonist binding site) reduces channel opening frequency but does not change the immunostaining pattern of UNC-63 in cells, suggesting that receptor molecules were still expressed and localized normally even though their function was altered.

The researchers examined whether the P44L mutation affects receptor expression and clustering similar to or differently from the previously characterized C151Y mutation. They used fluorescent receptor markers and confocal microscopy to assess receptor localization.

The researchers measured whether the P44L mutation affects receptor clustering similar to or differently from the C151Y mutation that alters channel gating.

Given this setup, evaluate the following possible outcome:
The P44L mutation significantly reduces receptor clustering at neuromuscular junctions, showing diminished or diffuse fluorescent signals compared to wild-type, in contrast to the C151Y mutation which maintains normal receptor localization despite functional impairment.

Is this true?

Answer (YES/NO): YES